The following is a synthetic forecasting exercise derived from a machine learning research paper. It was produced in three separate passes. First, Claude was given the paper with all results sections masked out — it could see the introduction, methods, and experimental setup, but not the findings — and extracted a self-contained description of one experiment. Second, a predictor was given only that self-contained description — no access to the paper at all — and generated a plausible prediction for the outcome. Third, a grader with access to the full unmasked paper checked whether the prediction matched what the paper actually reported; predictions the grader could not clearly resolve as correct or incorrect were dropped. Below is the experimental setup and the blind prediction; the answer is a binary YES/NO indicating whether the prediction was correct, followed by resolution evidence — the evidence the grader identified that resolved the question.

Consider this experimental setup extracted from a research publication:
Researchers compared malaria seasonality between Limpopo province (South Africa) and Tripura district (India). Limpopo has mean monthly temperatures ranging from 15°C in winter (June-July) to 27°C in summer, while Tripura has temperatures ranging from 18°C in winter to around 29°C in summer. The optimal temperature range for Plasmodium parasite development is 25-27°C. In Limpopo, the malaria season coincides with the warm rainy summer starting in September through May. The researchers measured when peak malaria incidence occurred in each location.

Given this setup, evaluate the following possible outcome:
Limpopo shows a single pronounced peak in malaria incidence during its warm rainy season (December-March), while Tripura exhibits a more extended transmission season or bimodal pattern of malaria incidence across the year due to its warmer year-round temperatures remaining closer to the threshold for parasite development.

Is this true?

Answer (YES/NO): YES